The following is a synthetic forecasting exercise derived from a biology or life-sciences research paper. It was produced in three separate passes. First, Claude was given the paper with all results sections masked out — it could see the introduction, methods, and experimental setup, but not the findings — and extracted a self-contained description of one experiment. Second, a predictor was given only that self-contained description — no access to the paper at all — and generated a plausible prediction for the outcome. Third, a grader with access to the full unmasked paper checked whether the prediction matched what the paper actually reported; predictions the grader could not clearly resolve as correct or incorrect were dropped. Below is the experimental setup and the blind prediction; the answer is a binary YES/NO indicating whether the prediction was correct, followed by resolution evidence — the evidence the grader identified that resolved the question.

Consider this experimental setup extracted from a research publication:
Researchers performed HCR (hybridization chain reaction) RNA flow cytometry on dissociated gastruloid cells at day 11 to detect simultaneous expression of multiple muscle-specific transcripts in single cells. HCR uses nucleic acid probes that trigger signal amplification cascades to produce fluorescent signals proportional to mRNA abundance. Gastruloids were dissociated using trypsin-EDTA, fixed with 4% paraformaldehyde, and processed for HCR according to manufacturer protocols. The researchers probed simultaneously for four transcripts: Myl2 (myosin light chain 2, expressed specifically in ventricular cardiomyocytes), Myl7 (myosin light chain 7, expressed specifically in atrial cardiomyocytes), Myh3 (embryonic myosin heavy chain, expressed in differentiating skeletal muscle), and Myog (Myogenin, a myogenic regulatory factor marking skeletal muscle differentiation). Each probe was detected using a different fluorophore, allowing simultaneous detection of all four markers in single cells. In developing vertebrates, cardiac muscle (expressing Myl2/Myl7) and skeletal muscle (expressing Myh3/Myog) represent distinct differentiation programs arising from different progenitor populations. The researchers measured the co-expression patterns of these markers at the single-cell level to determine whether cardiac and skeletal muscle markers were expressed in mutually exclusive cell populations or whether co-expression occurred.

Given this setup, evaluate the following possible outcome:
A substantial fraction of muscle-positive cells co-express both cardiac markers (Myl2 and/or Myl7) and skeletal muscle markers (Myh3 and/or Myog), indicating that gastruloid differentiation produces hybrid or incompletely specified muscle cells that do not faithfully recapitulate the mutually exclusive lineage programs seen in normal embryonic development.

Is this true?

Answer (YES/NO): NO